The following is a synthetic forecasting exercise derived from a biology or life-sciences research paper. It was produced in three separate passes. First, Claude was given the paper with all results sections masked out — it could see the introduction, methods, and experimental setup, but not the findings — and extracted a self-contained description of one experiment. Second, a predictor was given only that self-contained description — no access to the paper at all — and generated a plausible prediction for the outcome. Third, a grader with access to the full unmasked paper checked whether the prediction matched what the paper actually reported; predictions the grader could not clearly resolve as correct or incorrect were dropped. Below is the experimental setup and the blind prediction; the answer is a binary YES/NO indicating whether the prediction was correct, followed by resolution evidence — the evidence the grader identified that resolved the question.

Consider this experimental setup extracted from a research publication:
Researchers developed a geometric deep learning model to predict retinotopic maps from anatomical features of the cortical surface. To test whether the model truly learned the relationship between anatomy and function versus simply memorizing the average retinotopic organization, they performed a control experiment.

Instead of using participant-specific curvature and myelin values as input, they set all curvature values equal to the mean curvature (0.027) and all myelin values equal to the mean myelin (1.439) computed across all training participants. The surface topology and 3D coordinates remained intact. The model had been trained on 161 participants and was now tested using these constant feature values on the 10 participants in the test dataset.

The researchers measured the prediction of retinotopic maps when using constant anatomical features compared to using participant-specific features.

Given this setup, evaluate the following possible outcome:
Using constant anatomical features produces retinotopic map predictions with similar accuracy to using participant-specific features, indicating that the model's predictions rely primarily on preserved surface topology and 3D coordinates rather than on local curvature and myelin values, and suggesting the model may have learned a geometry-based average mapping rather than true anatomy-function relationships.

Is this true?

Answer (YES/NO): NO